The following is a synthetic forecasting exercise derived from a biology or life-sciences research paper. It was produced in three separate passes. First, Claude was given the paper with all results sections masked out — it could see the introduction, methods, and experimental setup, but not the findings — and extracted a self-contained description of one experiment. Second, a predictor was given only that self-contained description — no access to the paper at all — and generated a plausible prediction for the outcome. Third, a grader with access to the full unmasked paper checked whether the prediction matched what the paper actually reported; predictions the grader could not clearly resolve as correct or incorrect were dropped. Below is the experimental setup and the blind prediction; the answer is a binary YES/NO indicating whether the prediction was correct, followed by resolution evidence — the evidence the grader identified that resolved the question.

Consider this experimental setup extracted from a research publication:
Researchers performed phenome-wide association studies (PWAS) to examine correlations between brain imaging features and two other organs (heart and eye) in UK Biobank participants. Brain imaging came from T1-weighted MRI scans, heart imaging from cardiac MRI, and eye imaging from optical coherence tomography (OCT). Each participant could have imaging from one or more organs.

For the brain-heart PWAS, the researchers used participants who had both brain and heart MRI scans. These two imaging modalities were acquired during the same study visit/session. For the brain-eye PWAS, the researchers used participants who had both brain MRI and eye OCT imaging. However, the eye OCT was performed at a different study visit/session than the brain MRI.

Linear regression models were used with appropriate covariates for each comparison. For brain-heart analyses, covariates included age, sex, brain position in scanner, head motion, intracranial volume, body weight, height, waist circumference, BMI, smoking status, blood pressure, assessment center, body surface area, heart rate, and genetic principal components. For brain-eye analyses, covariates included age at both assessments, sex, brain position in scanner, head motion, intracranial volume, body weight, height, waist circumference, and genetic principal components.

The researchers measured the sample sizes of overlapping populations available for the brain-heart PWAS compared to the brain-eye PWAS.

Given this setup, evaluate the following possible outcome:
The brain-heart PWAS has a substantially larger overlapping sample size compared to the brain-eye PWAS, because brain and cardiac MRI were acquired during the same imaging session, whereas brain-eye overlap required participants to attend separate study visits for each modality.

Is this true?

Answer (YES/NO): YES